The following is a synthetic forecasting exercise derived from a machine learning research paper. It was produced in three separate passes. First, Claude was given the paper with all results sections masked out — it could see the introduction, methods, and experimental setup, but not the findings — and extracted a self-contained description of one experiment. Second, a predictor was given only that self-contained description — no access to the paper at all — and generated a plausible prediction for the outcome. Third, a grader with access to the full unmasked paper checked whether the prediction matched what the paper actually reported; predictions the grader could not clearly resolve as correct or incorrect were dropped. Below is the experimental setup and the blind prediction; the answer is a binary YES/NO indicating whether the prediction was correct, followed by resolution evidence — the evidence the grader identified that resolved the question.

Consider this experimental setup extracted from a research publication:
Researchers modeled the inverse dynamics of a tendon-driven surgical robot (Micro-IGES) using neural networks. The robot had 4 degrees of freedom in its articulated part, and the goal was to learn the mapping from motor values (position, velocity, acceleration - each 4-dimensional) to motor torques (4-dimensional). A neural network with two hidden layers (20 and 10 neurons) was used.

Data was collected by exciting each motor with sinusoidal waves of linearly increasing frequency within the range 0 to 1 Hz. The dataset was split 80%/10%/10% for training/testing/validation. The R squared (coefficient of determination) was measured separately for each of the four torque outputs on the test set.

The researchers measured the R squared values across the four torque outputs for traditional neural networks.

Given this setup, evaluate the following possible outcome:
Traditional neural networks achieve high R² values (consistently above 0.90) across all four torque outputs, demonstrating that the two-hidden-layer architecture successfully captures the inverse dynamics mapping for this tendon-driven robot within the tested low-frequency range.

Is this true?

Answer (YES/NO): YES